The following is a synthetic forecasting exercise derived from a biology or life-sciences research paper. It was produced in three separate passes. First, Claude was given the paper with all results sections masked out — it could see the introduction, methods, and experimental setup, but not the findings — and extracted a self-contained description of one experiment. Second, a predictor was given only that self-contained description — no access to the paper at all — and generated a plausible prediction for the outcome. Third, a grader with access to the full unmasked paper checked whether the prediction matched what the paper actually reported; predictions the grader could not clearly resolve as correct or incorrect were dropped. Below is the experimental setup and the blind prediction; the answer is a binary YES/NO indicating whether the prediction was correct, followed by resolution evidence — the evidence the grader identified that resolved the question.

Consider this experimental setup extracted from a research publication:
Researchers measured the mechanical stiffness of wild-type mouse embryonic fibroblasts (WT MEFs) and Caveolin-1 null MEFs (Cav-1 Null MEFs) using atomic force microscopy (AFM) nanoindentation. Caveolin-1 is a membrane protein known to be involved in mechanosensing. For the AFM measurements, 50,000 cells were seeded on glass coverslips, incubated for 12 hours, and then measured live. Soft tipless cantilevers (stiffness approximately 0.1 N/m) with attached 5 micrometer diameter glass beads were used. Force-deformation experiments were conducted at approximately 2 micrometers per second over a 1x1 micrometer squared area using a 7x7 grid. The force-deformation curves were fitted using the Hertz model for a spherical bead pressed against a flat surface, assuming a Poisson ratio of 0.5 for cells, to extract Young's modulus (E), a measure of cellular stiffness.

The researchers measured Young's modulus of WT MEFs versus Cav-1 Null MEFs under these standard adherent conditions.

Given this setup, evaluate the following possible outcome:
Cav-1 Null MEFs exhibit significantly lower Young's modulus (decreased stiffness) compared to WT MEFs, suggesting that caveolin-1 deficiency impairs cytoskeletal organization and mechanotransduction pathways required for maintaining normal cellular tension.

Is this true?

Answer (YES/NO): YES